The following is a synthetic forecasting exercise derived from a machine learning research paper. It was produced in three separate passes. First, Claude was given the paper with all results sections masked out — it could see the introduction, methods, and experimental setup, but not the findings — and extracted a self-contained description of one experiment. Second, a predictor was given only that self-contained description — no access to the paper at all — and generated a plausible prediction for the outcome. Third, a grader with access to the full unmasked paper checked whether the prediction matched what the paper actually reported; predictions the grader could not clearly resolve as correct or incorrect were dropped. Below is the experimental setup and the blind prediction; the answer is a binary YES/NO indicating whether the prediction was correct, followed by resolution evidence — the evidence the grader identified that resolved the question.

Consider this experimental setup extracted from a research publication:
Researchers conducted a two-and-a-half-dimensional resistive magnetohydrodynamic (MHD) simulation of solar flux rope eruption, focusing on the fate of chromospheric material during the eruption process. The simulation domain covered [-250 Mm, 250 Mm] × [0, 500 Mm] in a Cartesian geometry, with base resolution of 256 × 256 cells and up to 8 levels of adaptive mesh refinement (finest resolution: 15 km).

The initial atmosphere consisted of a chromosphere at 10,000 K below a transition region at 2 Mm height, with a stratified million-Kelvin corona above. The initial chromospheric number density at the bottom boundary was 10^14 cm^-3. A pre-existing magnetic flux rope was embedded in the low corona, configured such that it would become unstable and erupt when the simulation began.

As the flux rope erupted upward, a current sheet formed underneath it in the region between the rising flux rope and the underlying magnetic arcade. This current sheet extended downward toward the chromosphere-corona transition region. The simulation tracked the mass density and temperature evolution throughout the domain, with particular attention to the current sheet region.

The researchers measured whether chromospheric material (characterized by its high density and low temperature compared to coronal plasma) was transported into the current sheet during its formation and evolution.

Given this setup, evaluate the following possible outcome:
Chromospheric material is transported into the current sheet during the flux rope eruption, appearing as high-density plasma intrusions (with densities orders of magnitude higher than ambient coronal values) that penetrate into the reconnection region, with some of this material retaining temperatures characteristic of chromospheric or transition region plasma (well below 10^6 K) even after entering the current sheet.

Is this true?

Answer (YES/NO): YES